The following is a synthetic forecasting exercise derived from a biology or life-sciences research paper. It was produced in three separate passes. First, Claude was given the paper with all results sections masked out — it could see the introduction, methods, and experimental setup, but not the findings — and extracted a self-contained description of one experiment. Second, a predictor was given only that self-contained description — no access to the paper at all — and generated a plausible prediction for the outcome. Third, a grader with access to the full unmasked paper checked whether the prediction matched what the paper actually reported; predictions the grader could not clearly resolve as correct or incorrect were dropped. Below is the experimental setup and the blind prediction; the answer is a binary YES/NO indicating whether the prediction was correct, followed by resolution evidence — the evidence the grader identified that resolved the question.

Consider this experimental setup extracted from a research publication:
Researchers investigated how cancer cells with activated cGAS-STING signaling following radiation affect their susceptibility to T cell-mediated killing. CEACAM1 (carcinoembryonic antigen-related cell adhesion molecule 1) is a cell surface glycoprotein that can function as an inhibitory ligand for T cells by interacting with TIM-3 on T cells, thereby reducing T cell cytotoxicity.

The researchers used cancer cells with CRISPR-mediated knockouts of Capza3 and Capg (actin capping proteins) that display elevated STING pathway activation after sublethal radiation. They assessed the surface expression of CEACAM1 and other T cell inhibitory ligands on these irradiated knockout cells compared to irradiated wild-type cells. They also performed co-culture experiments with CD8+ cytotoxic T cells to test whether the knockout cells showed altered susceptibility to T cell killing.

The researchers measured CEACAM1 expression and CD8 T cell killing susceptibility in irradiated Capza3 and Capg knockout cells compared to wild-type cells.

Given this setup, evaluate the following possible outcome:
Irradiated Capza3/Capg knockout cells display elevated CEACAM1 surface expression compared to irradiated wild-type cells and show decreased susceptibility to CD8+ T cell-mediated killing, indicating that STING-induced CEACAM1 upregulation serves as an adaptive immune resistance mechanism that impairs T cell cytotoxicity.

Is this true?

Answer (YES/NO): YES